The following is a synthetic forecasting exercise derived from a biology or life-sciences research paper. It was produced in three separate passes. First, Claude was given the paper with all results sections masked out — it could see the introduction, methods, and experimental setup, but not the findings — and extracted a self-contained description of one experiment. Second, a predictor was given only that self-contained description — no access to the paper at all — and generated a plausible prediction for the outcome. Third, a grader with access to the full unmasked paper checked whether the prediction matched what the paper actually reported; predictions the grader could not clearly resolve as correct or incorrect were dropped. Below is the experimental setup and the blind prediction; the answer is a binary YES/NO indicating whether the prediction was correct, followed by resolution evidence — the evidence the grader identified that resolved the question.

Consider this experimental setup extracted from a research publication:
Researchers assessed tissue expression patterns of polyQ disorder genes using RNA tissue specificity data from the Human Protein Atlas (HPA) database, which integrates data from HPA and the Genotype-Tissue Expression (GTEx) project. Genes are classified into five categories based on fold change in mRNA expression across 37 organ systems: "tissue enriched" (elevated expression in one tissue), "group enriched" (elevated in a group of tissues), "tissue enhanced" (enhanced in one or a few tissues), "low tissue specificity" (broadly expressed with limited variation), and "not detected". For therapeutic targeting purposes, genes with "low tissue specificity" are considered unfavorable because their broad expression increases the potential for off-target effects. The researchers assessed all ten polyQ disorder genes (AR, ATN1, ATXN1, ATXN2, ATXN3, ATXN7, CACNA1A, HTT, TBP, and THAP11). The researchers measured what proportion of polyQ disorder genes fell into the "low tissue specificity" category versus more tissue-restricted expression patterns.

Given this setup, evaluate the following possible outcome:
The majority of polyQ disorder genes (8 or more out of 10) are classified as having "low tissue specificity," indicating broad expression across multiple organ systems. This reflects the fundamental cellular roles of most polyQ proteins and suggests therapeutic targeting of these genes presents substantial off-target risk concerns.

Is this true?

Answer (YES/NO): YES